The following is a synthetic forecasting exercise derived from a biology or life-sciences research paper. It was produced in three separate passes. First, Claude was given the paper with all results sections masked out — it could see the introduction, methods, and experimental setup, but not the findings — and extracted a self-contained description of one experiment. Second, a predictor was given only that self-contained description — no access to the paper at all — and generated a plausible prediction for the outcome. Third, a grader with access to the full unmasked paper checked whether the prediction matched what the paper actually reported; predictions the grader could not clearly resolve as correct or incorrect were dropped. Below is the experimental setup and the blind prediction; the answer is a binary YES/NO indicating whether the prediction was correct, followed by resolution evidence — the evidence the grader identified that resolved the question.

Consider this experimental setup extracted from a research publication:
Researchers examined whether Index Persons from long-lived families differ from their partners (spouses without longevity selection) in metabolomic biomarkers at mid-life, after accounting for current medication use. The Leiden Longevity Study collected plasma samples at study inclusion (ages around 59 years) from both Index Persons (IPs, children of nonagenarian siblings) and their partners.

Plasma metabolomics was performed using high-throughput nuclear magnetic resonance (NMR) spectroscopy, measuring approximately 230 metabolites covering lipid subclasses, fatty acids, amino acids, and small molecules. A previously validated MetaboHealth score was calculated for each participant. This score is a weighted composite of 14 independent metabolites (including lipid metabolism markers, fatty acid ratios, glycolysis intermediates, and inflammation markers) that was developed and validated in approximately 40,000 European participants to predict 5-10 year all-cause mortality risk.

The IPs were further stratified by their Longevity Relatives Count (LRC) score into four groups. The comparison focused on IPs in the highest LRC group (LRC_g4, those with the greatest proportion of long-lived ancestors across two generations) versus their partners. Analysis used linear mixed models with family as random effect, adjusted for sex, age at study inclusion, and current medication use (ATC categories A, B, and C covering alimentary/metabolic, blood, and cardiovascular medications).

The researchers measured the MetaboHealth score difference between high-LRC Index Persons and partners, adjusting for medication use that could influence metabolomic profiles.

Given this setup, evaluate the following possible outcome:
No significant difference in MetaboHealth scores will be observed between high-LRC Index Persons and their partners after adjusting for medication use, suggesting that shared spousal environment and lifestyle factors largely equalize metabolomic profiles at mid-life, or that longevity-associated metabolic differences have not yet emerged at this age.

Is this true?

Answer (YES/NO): NO